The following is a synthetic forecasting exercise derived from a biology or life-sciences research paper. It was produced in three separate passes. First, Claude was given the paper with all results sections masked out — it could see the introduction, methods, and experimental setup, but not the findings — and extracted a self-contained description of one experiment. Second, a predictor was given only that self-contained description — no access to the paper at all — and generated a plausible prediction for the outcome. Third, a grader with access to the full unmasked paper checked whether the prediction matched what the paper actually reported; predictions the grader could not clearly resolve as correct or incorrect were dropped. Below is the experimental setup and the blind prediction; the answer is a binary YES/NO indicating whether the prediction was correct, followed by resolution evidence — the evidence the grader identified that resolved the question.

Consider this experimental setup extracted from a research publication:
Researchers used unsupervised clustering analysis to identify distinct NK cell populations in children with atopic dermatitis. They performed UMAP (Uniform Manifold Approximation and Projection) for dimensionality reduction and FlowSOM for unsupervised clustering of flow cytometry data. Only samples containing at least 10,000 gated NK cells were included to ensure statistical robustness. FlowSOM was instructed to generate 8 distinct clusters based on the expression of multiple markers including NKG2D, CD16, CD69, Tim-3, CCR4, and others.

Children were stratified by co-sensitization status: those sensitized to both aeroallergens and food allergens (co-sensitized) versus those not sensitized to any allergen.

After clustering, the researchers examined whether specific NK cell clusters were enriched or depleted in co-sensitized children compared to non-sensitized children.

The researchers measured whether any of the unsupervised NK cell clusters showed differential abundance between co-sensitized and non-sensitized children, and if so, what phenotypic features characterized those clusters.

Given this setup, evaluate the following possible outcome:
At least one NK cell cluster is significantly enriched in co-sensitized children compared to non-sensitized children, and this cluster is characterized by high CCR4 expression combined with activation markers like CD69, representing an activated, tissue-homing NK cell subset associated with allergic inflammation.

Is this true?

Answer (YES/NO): NO